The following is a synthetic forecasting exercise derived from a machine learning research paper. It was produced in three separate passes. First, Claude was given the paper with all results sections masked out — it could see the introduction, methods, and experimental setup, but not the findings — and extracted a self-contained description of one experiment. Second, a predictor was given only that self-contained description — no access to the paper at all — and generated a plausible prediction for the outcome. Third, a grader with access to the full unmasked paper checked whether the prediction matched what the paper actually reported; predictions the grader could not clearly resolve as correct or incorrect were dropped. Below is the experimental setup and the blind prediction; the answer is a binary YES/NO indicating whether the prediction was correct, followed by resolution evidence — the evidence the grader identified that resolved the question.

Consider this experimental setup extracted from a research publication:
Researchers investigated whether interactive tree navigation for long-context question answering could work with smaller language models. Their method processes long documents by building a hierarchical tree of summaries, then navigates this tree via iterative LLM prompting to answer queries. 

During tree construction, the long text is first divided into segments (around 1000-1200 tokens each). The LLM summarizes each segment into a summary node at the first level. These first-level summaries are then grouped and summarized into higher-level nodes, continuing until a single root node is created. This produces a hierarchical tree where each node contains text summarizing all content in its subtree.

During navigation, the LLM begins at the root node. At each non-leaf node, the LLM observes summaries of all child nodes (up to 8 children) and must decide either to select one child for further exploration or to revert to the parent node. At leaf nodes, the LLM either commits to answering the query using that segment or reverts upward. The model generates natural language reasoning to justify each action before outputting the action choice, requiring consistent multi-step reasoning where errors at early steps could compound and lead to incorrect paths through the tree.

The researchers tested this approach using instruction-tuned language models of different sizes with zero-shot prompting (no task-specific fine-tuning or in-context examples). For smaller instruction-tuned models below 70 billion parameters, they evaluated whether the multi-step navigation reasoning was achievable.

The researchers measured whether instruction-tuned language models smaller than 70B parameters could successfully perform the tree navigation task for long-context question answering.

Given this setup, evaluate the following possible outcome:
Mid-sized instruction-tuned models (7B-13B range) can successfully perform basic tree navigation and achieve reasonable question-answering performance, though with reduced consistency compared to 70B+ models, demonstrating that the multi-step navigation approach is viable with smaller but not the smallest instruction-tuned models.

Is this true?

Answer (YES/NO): NO